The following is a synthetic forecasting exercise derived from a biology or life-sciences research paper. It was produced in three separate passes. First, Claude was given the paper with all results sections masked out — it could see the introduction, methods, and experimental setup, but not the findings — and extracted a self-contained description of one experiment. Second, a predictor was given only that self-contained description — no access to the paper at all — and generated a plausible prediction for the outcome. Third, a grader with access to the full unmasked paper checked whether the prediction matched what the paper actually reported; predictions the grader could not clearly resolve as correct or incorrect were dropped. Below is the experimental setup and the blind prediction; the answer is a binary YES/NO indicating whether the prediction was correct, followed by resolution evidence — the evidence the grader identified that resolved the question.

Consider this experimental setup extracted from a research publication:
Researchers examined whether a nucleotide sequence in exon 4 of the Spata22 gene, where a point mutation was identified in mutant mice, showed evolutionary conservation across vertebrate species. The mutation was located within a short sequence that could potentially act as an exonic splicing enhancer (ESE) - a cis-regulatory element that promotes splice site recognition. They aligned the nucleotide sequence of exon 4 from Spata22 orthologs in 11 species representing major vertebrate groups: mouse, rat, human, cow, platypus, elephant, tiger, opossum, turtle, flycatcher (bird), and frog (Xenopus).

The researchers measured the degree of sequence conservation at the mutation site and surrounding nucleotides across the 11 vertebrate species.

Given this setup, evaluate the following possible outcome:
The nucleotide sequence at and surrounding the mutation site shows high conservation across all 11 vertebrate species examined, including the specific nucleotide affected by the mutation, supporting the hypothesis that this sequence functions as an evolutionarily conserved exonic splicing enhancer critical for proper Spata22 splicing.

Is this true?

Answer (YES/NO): NO